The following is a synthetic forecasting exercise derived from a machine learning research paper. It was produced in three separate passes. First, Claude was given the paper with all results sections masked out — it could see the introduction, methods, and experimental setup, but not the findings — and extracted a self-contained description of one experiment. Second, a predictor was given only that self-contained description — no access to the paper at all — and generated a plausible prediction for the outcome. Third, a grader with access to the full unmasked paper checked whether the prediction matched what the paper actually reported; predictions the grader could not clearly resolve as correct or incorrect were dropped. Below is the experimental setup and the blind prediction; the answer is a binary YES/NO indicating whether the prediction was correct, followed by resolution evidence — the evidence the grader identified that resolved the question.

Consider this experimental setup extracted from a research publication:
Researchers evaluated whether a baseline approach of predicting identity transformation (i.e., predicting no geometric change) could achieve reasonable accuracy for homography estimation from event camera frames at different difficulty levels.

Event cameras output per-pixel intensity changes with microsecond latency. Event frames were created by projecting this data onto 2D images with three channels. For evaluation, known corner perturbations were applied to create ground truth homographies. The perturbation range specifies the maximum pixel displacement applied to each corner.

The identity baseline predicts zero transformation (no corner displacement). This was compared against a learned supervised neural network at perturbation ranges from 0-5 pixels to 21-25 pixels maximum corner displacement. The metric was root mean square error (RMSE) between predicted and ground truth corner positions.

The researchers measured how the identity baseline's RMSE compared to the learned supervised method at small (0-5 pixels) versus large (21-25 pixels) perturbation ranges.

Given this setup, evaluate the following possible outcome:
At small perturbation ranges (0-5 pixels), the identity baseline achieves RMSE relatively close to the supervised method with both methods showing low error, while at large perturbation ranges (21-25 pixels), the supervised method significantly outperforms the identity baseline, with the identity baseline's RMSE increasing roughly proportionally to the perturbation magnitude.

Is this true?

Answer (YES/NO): YES